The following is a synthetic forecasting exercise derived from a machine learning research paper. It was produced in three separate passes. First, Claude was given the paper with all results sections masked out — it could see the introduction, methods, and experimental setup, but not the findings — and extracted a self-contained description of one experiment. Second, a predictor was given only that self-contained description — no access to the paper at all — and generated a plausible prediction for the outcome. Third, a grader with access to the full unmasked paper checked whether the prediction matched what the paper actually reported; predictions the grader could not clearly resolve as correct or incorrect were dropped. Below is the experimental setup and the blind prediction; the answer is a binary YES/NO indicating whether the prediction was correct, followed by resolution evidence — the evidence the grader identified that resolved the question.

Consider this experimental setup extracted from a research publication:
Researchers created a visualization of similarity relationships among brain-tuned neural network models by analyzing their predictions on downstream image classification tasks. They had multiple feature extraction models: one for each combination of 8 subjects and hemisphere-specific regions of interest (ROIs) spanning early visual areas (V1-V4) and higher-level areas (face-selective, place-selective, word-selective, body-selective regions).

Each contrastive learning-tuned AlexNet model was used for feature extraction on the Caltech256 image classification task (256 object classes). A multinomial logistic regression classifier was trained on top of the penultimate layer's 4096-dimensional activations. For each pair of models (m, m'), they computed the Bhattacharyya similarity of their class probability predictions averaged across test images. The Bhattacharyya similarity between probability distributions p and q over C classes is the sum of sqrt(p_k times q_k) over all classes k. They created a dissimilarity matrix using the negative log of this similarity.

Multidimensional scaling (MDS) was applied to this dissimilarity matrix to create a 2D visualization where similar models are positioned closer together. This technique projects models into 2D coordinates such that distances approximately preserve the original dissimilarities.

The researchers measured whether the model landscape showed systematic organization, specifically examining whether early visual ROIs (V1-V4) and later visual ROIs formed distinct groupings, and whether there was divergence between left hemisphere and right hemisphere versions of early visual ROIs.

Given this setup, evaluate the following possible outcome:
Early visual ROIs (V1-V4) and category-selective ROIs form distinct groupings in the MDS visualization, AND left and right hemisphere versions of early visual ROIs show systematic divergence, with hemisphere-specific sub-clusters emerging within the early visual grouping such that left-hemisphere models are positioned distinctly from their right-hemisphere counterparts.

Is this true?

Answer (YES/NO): YES